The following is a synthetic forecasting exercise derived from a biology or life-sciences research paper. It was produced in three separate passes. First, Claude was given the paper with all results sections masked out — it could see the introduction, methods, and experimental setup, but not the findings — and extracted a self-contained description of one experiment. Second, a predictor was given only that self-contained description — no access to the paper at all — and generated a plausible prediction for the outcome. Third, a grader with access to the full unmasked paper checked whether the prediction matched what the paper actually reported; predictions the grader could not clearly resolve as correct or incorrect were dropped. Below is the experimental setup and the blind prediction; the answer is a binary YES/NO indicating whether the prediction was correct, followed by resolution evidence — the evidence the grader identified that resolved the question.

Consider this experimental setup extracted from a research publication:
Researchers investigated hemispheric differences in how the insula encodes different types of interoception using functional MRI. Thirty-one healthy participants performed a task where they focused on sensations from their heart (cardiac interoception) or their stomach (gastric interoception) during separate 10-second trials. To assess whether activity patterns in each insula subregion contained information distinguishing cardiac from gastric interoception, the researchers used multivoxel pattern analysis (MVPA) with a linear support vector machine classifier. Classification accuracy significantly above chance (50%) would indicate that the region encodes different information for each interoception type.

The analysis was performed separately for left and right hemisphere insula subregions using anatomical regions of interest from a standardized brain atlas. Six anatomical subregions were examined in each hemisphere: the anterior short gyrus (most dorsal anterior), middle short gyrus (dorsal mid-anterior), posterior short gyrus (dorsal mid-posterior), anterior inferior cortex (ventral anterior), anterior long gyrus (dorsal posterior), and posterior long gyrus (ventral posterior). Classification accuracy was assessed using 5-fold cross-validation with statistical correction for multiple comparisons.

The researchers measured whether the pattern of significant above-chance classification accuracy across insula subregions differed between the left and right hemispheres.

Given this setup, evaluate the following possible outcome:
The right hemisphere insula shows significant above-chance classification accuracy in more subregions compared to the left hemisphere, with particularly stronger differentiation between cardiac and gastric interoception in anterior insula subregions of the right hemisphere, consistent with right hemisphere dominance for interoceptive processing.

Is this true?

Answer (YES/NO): NO